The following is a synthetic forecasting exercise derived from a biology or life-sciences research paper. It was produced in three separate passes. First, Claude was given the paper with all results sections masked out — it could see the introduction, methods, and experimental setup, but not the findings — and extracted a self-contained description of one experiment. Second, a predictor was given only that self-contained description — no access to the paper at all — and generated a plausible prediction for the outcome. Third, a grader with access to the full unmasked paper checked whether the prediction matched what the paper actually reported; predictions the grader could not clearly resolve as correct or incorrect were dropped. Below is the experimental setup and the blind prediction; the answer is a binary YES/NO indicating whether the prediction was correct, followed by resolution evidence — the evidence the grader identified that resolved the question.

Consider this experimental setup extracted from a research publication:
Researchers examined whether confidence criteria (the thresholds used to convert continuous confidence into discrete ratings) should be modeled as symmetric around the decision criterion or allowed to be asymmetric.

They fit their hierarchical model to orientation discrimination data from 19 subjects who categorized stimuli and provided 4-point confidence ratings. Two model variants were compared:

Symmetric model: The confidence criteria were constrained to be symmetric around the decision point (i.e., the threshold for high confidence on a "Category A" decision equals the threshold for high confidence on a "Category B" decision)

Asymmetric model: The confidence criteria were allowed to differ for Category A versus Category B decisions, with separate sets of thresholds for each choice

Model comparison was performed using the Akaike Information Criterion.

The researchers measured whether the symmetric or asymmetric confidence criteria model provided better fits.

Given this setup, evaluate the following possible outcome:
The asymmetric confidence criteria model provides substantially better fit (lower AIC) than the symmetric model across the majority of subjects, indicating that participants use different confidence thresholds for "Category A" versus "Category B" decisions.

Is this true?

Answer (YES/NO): NO